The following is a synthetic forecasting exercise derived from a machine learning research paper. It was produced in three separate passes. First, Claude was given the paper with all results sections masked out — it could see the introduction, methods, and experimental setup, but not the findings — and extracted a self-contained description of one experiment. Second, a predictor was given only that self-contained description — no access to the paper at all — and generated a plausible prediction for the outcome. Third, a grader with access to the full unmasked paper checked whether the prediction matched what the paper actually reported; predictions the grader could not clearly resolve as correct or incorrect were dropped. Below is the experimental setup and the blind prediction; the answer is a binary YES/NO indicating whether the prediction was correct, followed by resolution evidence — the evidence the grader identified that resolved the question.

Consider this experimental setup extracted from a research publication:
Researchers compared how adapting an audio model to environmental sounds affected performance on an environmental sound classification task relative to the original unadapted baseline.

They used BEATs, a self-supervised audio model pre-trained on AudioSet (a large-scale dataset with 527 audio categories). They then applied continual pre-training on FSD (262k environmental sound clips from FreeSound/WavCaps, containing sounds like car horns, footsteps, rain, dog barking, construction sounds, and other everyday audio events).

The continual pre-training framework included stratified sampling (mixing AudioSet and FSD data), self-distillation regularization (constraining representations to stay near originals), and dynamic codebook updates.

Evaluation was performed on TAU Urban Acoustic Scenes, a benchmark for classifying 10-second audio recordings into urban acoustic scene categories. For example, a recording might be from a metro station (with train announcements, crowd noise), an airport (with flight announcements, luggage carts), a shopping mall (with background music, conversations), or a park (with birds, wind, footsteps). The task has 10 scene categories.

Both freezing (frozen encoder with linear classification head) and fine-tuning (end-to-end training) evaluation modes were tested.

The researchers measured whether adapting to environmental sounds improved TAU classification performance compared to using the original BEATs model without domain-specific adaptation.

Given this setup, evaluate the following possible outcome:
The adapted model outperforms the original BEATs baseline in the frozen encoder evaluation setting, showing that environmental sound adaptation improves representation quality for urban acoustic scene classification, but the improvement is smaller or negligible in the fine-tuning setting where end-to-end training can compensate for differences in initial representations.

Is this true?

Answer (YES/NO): NO